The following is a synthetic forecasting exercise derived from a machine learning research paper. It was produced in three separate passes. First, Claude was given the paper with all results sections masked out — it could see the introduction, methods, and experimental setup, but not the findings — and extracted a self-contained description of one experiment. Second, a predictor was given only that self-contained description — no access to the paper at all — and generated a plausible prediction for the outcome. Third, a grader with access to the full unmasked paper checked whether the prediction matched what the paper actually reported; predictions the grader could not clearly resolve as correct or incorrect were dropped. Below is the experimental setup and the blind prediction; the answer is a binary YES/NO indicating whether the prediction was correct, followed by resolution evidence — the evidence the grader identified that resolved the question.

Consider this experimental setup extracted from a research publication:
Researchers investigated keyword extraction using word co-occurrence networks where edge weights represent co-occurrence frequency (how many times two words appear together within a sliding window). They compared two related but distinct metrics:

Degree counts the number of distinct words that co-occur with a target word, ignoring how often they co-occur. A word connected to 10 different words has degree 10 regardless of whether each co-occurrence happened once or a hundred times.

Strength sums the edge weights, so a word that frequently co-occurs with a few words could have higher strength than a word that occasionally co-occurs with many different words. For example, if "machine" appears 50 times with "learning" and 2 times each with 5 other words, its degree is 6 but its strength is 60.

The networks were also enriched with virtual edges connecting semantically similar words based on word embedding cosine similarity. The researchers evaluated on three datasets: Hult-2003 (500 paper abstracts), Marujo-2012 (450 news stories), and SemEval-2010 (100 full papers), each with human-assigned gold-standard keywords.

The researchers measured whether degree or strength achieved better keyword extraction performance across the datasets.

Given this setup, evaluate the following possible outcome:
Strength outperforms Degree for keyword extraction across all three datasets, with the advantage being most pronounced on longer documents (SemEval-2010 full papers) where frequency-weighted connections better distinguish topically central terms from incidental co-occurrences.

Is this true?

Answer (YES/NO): NO